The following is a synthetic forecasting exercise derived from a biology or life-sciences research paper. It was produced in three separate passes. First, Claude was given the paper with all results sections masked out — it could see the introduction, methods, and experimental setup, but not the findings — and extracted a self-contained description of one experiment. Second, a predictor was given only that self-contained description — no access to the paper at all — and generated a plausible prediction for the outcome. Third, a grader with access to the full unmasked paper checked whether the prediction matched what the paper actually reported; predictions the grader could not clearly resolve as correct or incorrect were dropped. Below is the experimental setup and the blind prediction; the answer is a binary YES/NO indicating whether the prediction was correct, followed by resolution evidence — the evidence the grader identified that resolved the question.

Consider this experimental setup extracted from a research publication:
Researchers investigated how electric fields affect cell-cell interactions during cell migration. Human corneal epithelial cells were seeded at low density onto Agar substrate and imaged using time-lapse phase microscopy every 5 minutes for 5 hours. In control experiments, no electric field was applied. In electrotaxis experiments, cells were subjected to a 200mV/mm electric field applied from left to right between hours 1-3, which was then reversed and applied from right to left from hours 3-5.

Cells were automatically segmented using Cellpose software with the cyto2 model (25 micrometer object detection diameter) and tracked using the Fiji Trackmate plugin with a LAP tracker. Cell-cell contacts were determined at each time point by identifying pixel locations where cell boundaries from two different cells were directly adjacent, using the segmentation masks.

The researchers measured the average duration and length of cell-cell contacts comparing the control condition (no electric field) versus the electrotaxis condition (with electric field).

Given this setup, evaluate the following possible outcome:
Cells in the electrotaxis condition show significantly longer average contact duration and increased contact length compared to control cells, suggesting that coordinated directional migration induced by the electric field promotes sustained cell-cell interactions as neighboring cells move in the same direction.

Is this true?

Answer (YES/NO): NO